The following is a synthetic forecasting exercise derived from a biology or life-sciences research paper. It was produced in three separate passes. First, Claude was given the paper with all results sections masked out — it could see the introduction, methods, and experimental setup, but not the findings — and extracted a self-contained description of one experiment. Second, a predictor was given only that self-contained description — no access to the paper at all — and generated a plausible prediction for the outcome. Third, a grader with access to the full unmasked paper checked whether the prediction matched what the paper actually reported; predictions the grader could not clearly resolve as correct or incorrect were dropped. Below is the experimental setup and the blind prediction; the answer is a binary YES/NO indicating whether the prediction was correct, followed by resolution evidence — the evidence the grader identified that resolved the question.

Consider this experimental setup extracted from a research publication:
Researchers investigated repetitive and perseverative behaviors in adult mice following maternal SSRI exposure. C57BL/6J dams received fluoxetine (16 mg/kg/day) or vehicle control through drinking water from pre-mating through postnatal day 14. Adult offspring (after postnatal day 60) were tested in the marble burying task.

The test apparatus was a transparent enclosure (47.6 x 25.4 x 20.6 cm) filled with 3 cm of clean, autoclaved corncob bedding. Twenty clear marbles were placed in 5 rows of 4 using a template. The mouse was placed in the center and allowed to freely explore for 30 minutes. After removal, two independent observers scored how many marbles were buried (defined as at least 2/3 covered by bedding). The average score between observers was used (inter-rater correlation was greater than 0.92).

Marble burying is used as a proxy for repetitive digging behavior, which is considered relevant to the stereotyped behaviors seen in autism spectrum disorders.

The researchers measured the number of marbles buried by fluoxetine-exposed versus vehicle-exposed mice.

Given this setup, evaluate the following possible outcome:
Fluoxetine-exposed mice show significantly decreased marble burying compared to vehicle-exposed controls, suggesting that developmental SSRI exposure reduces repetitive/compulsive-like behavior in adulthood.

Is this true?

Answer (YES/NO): NO